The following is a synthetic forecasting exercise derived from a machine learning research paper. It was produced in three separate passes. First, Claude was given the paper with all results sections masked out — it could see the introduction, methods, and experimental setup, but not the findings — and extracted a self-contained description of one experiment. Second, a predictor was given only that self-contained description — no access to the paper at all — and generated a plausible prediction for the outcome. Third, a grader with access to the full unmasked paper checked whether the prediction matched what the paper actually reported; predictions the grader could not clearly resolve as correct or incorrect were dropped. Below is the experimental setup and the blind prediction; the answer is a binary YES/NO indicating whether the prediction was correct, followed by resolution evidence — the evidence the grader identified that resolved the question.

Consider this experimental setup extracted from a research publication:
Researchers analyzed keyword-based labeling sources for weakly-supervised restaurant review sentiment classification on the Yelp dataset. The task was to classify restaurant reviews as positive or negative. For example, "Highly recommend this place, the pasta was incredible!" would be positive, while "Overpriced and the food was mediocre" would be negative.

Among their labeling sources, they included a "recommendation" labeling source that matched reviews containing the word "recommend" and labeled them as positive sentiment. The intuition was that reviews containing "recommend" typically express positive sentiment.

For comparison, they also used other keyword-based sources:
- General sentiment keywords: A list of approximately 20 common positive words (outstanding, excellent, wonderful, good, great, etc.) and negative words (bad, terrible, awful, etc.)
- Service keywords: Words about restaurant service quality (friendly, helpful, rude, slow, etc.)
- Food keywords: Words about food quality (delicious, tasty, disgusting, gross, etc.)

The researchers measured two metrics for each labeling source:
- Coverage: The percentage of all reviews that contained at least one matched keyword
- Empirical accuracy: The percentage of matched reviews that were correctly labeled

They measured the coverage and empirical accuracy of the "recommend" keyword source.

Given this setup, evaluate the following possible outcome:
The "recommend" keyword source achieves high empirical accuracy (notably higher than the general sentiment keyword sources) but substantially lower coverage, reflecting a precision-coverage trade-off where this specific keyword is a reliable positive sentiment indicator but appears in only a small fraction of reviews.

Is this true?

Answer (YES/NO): NO